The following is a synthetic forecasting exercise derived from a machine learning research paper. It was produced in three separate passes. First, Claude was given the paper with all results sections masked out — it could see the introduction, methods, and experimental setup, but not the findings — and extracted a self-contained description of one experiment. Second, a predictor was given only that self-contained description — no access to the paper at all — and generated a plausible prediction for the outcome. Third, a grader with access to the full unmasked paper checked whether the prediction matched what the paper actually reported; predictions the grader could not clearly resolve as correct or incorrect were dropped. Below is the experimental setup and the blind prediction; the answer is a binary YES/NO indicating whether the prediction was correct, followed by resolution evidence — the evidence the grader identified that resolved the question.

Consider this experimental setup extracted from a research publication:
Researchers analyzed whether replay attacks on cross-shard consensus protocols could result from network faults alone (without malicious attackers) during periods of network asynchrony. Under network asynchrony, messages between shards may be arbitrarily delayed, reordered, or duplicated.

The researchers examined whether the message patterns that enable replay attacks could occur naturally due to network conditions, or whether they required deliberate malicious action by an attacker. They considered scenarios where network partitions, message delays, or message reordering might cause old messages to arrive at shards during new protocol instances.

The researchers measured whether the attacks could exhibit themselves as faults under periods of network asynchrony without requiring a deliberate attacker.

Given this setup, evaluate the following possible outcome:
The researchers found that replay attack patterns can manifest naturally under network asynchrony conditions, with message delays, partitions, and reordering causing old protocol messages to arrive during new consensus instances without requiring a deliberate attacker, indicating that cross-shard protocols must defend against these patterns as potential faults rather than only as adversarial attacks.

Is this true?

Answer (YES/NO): YES